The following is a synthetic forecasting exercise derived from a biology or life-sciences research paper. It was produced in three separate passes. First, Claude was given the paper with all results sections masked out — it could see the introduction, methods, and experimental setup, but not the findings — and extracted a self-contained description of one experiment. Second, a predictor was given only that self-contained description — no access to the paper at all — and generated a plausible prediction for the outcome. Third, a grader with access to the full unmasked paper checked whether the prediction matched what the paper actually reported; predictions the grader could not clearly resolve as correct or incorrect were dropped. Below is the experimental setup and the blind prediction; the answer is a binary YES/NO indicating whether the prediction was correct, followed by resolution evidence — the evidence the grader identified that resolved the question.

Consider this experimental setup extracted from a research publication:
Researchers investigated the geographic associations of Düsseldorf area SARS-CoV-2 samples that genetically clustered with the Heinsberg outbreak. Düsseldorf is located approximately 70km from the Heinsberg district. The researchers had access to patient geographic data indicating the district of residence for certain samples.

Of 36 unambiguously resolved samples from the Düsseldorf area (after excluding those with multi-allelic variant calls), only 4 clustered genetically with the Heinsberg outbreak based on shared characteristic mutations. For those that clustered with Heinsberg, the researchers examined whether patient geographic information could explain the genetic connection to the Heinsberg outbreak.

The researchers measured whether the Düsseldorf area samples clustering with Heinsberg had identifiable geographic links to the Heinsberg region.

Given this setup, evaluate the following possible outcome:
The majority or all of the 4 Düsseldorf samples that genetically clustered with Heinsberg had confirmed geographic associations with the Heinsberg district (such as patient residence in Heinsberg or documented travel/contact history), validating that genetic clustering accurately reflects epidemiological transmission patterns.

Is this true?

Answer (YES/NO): NO